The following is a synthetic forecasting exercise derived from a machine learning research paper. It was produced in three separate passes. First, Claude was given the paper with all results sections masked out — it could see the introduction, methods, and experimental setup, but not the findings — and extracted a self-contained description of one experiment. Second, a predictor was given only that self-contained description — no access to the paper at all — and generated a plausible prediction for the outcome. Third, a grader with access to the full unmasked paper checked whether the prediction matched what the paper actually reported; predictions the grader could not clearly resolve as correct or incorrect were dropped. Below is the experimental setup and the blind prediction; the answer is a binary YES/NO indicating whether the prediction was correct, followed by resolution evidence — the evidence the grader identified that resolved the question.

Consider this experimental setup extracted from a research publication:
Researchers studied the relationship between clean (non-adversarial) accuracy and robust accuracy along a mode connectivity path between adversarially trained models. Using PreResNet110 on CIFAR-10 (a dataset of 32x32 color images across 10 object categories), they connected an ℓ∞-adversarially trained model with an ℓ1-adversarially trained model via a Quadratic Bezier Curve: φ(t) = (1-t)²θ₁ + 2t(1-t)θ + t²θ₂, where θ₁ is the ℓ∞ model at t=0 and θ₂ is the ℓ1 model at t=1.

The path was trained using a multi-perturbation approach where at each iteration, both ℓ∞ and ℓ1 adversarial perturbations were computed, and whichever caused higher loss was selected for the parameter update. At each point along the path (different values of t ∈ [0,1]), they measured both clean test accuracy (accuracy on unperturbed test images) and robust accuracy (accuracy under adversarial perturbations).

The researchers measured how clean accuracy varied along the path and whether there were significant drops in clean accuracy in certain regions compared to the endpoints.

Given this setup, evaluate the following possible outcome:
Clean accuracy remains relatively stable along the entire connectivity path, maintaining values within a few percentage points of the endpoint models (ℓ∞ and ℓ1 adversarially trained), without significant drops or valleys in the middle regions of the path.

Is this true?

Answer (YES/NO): YES